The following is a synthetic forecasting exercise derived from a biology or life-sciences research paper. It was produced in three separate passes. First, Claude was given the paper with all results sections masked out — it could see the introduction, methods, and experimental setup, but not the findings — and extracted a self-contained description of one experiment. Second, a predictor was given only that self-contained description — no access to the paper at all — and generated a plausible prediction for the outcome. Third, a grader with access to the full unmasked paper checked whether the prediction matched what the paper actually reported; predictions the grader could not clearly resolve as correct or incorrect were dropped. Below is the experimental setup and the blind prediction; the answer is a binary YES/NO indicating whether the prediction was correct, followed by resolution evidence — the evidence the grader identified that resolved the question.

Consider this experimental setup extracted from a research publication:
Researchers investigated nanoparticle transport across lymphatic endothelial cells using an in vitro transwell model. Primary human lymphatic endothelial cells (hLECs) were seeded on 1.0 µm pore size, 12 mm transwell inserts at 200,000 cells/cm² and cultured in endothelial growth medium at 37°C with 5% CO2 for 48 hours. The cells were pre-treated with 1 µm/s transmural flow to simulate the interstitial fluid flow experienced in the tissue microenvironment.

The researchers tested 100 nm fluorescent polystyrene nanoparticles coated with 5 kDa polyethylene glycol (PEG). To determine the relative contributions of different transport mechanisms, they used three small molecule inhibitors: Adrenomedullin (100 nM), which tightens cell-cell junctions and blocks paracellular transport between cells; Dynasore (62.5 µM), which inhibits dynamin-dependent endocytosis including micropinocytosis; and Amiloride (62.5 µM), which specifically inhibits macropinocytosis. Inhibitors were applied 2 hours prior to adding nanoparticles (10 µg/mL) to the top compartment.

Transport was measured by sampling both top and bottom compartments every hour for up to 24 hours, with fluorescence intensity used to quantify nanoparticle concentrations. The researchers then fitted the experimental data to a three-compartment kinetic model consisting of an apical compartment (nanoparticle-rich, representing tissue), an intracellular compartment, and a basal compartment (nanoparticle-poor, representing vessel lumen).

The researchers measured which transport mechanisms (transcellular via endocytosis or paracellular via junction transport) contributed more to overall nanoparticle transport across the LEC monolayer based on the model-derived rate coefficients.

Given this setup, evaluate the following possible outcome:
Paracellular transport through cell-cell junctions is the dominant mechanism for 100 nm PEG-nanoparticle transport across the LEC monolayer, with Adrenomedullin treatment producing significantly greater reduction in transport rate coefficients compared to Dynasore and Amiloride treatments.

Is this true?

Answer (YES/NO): NO